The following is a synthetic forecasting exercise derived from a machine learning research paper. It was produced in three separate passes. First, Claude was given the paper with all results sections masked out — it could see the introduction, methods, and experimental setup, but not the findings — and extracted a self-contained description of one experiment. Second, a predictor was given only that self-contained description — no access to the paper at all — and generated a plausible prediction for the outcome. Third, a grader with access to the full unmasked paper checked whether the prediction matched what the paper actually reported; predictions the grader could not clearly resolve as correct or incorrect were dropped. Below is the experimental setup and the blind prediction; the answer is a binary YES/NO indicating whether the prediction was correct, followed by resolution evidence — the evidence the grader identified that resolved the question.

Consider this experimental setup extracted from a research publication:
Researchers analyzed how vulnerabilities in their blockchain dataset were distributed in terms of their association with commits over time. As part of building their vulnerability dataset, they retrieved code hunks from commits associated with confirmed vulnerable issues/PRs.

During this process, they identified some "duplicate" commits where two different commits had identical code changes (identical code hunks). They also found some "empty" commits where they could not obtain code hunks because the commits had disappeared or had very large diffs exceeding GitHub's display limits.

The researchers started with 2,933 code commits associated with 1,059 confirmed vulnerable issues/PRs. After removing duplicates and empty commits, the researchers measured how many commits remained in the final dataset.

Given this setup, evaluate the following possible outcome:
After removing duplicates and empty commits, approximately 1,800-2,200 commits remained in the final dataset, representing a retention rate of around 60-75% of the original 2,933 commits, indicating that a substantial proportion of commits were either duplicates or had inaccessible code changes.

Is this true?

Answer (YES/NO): NO